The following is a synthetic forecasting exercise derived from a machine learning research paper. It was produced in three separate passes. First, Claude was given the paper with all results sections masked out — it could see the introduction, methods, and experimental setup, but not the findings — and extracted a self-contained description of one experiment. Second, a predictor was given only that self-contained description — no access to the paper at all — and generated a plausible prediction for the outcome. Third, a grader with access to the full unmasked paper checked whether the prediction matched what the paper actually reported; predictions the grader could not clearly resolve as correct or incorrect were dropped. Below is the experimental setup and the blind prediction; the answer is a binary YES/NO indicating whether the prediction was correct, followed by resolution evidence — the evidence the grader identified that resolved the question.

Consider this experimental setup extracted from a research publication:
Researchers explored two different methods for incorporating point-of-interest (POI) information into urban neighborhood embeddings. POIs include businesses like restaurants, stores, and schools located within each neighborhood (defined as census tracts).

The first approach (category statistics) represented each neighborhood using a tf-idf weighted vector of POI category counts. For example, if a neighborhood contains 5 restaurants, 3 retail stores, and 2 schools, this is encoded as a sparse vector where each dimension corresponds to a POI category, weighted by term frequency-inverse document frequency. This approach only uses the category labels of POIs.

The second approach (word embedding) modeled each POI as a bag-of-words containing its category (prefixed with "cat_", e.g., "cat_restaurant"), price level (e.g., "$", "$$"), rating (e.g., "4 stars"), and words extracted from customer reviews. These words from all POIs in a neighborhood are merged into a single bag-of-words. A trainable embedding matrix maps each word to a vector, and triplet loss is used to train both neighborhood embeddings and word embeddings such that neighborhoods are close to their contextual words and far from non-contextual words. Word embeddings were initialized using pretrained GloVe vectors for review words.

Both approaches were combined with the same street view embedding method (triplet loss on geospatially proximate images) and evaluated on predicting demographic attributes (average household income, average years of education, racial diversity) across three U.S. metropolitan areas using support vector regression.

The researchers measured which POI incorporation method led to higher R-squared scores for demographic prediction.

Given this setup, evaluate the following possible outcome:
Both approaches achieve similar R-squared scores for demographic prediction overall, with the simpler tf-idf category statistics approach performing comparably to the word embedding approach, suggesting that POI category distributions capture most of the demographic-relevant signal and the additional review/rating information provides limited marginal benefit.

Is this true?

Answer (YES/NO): NO